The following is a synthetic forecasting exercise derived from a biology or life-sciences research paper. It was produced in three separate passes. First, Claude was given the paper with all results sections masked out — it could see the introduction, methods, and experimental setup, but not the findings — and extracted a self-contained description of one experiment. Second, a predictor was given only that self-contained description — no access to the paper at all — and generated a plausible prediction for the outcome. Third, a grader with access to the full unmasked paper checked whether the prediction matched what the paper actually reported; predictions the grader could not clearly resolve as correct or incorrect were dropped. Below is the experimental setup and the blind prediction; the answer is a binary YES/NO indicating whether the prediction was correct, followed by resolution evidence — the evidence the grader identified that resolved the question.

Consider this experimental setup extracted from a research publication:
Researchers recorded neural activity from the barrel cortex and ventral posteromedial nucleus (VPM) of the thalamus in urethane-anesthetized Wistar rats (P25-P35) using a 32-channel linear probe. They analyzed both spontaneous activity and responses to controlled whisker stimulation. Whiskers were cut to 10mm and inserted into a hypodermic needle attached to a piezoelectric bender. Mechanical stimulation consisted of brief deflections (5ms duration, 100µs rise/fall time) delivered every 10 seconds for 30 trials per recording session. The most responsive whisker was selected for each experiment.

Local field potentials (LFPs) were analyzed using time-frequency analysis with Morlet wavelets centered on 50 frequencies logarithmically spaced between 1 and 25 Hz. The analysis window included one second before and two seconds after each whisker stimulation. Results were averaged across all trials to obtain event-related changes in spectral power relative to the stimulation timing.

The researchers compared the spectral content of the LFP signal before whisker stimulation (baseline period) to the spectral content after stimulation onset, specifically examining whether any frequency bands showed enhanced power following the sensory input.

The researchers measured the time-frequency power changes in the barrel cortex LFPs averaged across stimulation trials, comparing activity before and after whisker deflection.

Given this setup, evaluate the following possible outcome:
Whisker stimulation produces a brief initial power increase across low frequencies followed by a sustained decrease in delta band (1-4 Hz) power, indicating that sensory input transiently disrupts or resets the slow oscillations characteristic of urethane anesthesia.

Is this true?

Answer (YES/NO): NO